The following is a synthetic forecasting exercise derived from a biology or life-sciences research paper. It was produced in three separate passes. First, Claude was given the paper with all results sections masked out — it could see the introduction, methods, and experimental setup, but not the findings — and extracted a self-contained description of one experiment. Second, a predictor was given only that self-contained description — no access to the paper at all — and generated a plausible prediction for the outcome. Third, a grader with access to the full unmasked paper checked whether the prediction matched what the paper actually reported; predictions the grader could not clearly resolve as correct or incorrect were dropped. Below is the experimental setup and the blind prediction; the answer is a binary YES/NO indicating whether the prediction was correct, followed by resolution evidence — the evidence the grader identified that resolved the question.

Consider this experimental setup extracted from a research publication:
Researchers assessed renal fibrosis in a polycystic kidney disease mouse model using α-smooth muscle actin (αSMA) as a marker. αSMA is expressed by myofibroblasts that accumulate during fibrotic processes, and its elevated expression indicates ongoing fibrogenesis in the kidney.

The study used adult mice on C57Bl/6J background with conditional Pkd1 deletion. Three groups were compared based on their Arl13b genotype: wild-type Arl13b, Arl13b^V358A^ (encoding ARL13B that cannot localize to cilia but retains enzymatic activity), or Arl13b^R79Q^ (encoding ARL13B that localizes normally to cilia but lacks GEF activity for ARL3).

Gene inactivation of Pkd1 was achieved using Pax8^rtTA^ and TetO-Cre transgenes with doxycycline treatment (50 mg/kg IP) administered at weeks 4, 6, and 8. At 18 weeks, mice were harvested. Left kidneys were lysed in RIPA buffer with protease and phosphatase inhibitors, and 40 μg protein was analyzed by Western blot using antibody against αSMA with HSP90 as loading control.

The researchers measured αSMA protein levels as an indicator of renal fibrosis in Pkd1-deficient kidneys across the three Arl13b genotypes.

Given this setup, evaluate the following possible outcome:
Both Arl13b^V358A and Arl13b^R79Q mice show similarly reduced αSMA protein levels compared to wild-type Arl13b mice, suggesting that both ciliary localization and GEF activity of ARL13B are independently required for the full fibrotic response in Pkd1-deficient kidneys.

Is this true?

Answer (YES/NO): YES